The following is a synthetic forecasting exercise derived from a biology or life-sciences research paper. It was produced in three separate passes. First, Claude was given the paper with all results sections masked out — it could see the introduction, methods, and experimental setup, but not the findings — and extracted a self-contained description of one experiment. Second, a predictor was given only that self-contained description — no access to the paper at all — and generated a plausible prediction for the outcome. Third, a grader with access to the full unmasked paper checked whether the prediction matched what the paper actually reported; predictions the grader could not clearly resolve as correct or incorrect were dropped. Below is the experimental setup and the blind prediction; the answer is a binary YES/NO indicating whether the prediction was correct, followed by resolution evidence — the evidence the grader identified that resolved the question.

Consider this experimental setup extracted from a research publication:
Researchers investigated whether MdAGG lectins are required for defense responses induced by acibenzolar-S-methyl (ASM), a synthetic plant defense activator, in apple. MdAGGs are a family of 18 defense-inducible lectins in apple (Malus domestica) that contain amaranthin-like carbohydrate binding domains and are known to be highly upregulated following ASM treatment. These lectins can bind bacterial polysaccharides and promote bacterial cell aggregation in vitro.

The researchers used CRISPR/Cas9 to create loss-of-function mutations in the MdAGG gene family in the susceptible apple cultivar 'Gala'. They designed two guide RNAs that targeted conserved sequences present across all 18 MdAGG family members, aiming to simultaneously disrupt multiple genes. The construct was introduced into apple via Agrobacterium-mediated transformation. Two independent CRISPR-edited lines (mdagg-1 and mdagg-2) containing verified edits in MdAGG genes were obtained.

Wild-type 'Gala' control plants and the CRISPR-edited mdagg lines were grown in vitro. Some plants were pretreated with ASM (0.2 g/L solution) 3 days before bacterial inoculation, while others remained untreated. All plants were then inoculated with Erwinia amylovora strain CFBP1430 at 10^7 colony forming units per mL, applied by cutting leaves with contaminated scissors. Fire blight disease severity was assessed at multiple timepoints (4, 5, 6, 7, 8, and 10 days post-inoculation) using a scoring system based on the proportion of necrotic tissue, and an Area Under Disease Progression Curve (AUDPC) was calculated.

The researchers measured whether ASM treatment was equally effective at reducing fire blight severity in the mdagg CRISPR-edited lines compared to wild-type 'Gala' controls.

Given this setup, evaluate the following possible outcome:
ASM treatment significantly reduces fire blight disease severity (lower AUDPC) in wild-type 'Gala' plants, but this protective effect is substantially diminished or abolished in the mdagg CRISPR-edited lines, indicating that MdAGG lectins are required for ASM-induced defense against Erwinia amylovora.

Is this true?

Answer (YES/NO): YES